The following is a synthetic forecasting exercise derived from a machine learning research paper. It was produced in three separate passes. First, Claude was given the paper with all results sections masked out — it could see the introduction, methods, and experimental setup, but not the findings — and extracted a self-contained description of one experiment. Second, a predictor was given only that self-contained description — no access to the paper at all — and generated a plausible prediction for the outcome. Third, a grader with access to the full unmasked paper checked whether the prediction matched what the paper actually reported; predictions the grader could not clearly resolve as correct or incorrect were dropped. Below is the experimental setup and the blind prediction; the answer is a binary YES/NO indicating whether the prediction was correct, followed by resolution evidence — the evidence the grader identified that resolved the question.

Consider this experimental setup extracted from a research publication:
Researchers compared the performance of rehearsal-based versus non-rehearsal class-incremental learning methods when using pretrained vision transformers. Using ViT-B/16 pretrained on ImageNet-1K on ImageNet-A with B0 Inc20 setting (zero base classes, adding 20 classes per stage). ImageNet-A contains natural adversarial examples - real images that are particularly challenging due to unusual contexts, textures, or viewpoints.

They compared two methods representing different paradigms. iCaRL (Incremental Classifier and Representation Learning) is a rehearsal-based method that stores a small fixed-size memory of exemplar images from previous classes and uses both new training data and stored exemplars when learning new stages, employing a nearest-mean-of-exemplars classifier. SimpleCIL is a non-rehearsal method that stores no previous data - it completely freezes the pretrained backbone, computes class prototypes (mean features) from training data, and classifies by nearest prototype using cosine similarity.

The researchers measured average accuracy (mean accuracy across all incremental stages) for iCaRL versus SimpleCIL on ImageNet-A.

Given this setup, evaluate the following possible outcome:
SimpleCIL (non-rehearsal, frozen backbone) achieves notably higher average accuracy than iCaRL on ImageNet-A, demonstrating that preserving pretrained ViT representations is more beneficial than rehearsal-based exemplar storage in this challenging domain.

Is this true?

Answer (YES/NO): YES